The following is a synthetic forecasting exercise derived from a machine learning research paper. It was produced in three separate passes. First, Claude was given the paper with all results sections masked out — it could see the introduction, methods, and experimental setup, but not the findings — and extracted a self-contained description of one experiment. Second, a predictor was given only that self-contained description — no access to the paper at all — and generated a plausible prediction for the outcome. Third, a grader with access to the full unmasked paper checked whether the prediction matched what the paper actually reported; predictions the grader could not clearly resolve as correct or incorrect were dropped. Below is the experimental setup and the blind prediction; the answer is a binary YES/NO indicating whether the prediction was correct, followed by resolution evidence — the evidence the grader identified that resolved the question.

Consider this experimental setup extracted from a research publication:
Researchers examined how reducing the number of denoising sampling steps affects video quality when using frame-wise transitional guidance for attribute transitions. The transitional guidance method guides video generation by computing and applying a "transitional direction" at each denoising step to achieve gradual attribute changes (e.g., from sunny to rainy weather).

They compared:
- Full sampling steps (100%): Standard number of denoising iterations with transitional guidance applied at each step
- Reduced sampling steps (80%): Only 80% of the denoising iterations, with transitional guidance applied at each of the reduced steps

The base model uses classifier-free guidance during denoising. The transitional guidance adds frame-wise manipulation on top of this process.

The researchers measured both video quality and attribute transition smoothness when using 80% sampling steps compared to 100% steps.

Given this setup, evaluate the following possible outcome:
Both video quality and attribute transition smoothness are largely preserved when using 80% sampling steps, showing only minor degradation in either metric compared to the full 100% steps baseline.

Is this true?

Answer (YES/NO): YES